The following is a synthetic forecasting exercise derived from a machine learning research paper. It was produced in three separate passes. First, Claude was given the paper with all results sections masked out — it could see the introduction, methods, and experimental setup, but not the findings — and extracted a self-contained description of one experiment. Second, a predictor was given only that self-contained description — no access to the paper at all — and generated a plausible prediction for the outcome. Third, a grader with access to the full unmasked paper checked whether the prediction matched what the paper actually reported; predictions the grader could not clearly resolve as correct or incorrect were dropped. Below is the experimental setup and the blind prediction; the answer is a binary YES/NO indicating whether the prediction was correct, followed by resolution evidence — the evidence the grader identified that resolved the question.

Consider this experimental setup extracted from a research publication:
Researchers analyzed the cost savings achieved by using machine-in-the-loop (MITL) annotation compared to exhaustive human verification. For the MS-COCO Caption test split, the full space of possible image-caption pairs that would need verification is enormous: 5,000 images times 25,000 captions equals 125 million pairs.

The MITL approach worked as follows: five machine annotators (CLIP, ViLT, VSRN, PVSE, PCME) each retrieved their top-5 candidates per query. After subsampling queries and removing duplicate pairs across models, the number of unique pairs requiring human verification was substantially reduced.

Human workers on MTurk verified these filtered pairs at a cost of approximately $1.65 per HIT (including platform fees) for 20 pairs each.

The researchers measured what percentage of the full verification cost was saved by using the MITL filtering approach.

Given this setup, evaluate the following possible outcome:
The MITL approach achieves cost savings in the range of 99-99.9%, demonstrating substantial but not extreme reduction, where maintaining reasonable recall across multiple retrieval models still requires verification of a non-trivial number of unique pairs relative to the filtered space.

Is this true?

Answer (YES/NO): NO